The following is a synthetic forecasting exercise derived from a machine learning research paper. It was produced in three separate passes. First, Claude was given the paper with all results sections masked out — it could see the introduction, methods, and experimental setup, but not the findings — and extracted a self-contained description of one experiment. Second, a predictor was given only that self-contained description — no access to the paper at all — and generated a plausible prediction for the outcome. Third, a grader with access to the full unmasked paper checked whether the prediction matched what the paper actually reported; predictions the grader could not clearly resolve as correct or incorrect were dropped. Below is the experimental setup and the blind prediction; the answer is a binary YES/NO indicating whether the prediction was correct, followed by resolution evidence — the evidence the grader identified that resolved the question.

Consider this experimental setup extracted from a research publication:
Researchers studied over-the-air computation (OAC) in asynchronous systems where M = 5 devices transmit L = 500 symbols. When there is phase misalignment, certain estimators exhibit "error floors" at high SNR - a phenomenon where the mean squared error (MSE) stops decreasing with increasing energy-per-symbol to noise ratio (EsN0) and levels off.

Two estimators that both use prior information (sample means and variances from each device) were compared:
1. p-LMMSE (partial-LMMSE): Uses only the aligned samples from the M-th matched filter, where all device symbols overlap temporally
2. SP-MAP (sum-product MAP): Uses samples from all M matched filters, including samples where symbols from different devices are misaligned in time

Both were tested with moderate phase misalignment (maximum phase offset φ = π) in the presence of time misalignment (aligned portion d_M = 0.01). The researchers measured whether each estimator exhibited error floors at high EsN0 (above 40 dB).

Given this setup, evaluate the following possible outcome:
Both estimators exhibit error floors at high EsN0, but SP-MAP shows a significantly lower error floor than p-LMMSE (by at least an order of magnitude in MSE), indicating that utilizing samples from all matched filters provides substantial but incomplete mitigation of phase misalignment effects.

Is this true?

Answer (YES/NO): NO